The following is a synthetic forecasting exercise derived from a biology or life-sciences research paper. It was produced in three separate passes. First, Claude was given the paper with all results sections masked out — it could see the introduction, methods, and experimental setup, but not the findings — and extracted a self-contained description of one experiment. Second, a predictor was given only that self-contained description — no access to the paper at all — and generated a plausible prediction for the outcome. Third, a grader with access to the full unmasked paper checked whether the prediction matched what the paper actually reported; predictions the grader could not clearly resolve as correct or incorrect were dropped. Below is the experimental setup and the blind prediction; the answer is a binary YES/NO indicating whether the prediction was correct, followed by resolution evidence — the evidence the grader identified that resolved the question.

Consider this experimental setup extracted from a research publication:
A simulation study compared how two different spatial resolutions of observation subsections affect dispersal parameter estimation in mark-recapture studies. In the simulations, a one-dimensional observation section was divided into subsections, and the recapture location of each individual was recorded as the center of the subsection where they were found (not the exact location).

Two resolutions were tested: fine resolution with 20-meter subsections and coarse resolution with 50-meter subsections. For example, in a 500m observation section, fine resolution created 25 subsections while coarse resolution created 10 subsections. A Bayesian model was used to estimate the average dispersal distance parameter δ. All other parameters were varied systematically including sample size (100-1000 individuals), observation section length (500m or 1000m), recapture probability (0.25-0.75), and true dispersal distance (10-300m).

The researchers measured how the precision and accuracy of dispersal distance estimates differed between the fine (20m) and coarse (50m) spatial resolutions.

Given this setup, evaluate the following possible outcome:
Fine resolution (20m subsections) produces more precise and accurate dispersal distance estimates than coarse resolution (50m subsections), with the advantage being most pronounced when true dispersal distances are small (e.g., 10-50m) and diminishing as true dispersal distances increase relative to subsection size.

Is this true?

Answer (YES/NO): NO